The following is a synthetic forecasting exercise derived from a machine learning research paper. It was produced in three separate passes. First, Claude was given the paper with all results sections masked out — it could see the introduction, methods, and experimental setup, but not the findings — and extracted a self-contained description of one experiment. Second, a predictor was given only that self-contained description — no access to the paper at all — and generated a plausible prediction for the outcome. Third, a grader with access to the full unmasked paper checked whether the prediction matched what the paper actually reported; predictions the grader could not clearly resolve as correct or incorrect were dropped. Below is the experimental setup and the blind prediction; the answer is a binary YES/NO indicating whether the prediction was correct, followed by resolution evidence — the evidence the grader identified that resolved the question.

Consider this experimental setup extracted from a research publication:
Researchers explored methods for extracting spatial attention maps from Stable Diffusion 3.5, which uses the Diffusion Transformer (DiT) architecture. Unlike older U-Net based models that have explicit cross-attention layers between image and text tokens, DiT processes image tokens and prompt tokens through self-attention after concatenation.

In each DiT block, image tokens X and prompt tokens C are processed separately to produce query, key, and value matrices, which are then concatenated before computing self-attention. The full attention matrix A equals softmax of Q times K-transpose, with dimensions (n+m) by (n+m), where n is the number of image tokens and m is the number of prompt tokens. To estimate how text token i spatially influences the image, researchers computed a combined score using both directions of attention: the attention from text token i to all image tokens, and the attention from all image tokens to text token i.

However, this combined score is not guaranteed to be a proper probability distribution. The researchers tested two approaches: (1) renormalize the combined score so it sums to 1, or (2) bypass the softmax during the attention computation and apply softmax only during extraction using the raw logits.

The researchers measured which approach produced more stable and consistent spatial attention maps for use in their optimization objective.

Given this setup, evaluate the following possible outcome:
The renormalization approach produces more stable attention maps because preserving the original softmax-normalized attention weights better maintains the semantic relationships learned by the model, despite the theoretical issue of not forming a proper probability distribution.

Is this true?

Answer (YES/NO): NO